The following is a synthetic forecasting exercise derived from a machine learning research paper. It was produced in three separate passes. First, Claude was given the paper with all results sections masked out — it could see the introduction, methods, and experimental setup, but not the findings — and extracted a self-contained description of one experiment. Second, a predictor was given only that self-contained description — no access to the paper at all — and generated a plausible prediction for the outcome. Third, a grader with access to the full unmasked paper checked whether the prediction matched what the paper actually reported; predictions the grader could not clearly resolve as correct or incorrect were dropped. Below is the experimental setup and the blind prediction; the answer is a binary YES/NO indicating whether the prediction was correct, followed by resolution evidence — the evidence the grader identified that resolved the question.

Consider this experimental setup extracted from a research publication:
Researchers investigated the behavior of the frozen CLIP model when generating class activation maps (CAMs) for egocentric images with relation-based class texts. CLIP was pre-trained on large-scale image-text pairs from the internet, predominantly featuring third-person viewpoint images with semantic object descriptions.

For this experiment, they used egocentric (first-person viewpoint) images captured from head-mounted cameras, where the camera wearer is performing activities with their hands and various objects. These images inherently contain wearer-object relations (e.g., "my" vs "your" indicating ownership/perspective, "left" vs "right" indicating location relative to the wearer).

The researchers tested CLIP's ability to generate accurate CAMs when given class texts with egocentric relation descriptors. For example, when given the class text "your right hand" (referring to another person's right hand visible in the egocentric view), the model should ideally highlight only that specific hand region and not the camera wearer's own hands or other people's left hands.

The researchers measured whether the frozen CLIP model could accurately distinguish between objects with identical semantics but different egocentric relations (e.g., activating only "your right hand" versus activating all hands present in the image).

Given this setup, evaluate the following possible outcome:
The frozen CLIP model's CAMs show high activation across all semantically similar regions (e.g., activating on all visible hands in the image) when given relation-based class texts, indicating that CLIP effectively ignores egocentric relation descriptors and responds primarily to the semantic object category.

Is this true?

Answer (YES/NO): YES